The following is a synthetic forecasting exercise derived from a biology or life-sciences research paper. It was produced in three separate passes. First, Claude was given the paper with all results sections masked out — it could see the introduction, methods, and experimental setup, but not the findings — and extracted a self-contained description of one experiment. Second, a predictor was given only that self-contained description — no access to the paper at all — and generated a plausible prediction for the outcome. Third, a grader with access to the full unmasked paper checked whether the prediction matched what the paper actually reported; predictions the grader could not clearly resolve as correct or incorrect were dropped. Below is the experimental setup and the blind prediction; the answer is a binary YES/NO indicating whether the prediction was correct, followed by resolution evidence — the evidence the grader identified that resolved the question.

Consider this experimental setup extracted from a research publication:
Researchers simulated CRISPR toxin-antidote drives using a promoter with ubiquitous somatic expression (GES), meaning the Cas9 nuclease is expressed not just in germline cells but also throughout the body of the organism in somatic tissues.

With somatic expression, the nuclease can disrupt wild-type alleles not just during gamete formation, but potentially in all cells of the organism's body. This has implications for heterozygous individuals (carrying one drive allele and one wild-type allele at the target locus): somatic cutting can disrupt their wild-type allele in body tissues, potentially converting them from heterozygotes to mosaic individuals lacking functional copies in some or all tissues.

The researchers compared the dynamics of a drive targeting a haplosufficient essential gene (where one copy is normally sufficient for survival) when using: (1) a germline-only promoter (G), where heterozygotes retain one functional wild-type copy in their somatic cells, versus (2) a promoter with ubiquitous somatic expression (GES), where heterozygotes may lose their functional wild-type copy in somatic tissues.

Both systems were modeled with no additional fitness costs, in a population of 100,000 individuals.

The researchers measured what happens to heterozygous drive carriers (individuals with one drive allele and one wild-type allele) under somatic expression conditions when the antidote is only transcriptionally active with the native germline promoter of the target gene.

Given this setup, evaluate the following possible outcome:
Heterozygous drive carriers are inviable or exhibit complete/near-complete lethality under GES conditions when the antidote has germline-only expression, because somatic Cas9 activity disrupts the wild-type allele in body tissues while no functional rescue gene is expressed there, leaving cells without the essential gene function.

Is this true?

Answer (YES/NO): YES